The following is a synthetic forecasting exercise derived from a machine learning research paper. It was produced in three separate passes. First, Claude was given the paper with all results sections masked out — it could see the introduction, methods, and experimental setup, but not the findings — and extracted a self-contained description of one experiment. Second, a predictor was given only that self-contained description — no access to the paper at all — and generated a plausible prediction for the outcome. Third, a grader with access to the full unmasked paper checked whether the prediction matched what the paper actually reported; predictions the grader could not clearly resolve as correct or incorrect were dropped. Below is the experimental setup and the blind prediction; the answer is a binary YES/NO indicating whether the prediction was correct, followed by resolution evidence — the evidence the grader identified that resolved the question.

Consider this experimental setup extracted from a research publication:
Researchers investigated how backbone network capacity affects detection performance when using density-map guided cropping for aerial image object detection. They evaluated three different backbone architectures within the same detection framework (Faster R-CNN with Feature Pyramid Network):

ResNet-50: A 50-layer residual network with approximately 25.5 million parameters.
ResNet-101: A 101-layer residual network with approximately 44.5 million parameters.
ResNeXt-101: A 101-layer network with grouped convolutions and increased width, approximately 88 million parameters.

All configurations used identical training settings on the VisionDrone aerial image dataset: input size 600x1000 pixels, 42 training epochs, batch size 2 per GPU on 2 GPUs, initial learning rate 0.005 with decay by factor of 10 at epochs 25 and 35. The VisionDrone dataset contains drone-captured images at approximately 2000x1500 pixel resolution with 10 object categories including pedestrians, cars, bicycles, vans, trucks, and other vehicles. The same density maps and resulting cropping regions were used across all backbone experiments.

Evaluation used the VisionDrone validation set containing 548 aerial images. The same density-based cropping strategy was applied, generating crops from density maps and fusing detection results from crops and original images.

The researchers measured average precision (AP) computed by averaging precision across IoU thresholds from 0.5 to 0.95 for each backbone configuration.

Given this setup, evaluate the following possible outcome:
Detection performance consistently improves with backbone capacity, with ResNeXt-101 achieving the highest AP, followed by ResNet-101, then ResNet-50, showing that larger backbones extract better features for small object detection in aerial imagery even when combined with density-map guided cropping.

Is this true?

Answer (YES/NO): YES